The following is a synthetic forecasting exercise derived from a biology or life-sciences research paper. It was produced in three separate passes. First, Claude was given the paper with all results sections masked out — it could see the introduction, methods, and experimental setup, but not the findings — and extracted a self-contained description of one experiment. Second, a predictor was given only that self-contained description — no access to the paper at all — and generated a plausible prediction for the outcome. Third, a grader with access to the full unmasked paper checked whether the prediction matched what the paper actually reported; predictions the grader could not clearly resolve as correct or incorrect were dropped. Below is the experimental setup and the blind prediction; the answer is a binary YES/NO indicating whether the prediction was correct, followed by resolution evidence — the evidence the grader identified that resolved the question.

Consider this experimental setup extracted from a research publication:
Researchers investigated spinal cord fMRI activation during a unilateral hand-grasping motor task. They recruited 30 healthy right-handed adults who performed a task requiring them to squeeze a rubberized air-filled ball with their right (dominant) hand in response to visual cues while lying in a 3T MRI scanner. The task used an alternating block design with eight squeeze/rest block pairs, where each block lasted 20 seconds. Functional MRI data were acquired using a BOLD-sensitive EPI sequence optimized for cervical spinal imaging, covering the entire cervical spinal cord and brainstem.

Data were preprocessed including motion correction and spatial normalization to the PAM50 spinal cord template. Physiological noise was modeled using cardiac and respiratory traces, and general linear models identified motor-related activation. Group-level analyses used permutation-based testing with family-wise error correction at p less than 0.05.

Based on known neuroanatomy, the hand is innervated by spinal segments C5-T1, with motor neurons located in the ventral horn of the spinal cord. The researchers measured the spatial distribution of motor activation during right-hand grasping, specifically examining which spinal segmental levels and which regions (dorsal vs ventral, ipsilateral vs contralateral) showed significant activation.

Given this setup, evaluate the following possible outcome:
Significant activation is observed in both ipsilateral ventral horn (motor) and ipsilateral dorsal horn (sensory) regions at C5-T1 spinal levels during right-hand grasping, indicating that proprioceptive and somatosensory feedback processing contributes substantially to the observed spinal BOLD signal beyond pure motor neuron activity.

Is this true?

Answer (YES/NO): YES